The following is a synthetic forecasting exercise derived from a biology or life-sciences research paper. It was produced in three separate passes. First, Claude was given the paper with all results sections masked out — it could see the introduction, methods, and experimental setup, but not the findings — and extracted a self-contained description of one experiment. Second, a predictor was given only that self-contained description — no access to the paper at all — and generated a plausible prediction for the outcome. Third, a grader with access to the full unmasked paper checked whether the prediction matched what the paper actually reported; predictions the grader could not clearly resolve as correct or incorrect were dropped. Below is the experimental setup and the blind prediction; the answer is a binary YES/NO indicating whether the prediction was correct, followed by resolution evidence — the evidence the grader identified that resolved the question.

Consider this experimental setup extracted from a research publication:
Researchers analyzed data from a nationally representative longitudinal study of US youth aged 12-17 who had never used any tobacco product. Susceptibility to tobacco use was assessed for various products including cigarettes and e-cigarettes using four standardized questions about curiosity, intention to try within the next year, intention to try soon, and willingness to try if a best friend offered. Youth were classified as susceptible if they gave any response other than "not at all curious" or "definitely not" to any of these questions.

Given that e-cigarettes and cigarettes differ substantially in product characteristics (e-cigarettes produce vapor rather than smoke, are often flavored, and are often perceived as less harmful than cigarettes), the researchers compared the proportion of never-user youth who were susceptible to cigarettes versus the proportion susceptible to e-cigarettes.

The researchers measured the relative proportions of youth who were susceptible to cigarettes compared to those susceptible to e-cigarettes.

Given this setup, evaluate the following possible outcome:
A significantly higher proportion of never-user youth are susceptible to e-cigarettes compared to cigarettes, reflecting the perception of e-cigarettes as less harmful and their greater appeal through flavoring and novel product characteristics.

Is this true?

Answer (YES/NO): NO